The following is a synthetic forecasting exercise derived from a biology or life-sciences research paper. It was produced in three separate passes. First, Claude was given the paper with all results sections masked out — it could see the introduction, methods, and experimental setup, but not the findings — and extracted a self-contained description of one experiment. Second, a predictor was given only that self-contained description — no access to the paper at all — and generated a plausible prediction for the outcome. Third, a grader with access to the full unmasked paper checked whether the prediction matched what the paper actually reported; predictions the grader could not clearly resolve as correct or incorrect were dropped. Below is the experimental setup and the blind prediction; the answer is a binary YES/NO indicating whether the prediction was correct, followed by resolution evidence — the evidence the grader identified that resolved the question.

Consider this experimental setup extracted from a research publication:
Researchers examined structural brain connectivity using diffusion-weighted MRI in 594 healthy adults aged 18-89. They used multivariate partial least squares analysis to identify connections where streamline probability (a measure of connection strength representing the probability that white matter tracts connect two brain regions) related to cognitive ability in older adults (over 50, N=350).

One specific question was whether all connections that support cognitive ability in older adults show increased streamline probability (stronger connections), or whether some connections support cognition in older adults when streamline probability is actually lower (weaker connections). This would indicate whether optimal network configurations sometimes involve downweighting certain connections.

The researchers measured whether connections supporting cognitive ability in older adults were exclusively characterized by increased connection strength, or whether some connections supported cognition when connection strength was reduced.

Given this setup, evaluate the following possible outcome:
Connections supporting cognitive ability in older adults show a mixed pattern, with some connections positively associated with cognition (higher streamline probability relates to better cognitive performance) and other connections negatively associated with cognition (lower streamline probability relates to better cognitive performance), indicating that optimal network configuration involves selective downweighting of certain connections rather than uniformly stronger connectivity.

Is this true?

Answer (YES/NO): YES